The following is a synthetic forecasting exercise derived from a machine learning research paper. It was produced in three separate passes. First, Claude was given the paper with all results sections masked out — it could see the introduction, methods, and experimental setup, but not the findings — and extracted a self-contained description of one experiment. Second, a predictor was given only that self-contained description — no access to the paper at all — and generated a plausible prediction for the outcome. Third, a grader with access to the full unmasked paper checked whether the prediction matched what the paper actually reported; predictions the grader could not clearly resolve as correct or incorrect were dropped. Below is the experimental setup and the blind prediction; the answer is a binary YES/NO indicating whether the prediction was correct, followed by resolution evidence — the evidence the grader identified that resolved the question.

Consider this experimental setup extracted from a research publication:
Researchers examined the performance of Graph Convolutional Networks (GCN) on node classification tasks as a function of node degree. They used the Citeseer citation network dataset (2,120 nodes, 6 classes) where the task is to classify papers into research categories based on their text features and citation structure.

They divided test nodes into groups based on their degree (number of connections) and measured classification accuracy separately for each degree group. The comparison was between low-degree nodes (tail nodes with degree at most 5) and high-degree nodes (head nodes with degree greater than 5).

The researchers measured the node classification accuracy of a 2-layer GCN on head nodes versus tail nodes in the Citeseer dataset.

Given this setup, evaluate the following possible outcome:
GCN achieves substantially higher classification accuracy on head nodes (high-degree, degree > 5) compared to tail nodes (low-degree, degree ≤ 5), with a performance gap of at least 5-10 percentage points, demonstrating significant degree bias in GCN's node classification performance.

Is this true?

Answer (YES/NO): YES